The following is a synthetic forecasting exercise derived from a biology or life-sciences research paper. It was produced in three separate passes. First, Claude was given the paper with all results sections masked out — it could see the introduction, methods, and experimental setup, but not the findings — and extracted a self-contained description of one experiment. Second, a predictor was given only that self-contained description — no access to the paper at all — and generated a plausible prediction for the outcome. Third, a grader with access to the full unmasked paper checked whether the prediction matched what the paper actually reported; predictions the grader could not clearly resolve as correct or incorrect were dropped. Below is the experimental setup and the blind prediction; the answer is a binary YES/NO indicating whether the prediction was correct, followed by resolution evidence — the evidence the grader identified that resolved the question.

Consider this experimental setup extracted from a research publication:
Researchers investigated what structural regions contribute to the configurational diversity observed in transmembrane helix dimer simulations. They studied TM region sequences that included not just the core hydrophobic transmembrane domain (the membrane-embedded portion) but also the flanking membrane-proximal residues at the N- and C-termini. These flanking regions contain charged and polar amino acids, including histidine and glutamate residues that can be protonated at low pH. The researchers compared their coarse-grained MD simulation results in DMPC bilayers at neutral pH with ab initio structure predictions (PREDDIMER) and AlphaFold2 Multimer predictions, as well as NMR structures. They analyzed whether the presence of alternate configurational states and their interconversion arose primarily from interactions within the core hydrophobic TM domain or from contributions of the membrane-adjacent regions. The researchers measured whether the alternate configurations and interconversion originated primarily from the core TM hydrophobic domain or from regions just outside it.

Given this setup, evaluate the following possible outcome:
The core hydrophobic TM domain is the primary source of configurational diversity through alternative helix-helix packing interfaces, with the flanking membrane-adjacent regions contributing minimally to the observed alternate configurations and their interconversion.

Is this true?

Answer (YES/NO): NO